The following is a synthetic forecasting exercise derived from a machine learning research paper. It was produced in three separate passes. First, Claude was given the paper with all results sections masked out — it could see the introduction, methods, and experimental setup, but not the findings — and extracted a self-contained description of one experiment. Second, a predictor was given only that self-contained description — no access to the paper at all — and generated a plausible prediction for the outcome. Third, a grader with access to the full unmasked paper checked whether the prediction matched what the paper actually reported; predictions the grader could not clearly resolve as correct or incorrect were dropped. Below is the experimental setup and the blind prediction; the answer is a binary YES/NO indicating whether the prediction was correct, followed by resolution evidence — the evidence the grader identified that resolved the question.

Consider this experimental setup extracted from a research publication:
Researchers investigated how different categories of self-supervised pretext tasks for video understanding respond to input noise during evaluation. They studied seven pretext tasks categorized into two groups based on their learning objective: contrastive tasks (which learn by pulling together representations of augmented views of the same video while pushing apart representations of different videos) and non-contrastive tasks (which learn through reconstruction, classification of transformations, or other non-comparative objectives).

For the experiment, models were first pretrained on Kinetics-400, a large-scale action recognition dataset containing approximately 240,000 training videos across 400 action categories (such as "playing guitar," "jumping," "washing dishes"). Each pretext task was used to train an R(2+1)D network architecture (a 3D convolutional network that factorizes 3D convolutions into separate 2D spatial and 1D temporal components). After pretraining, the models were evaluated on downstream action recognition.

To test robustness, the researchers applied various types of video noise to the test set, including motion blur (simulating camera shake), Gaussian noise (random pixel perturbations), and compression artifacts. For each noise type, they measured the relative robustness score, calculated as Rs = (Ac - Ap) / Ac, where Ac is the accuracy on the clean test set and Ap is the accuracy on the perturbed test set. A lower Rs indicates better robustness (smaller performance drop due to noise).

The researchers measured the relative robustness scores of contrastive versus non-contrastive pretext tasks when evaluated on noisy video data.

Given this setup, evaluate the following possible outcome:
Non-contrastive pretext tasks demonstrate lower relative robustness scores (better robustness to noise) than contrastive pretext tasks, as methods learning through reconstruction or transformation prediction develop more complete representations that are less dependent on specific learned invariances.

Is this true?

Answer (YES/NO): YES